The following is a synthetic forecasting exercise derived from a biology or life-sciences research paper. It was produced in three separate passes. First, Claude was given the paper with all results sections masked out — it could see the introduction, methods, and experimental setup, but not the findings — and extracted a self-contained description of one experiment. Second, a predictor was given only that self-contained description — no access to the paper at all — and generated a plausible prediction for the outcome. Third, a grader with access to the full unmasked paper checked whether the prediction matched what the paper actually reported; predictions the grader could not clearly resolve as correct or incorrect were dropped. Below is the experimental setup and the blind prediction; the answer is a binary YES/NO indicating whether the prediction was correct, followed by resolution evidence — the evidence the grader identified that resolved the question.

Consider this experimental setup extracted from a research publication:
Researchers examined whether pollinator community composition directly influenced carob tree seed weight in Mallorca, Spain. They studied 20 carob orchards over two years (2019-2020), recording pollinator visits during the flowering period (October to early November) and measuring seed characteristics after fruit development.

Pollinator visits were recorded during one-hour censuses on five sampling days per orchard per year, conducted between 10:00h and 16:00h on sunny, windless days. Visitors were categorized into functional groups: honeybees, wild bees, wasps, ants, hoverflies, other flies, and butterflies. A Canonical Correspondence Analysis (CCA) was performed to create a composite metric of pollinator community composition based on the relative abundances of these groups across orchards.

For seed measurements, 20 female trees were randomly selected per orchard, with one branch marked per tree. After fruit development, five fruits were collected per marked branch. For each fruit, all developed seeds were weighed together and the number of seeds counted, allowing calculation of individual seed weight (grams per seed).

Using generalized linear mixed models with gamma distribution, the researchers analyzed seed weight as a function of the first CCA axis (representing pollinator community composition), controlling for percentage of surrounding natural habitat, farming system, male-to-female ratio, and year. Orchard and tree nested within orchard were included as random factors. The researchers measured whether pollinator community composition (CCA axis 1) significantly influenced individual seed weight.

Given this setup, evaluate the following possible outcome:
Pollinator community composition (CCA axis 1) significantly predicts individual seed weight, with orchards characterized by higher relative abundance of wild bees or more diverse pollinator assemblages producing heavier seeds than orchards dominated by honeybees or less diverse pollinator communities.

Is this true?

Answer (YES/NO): YES